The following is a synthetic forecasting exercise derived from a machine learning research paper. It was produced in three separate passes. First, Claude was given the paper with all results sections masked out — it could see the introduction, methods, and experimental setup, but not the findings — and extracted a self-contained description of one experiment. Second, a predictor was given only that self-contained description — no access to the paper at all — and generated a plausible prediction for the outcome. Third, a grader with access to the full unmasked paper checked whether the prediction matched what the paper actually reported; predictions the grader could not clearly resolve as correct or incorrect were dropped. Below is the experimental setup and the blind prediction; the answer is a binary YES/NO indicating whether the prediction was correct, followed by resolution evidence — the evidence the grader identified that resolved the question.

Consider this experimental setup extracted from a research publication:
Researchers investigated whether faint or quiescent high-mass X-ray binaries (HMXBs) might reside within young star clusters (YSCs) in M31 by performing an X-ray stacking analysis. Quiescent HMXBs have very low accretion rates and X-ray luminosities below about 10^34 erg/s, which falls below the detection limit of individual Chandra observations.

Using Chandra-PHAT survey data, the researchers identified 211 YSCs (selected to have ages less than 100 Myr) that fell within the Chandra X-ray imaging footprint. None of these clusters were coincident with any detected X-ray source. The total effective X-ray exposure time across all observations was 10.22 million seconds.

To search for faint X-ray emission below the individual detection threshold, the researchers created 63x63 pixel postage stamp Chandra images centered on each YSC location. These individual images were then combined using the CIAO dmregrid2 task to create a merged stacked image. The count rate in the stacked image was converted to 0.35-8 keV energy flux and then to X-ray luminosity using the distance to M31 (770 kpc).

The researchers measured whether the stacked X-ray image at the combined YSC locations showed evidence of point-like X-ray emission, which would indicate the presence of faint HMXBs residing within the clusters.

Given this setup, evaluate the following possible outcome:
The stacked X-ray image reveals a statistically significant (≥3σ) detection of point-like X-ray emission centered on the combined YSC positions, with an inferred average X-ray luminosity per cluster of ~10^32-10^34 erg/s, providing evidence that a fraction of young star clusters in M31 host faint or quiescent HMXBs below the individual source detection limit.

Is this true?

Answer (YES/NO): NO